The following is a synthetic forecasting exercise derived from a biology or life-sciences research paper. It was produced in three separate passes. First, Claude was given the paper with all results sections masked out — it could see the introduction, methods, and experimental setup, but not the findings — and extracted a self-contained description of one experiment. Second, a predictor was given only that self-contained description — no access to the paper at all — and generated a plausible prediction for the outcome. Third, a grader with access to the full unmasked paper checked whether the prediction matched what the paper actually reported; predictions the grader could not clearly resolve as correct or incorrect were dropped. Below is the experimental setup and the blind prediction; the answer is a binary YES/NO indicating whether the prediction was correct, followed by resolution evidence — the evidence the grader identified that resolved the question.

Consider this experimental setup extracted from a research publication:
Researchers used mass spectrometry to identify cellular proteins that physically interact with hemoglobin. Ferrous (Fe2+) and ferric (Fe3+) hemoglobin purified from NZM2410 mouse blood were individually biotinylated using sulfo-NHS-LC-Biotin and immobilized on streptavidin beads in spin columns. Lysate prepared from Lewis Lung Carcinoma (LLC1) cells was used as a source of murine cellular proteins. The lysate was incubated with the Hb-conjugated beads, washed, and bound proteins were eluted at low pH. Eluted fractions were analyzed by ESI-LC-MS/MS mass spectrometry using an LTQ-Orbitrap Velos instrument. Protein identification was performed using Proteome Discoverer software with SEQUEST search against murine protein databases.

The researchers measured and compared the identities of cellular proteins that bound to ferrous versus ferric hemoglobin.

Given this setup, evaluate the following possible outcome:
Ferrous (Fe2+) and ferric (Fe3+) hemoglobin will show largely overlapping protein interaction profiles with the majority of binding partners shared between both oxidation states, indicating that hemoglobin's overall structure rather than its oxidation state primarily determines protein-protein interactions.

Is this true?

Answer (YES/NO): NO